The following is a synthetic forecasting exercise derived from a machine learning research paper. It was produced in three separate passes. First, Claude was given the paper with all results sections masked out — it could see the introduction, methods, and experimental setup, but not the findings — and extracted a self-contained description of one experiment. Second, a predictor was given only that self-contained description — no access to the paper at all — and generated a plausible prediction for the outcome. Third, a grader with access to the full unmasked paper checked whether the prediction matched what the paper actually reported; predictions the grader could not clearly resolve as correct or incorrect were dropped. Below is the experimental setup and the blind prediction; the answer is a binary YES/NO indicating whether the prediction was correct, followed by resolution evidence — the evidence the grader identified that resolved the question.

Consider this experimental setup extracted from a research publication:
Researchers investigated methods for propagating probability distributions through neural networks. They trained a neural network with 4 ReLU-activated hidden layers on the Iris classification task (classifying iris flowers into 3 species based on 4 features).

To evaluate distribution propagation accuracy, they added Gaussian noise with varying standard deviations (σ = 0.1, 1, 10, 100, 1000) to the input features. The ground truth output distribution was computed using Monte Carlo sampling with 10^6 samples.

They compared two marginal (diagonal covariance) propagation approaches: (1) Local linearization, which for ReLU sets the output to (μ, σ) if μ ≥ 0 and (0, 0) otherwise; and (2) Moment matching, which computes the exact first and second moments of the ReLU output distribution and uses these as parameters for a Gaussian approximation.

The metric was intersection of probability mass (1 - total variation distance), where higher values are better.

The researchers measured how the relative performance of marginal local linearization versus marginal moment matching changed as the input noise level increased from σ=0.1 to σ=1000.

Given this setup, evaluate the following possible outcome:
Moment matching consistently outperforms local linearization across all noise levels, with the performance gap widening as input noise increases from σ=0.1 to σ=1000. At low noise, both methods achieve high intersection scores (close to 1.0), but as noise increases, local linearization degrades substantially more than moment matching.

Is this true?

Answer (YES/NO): NO